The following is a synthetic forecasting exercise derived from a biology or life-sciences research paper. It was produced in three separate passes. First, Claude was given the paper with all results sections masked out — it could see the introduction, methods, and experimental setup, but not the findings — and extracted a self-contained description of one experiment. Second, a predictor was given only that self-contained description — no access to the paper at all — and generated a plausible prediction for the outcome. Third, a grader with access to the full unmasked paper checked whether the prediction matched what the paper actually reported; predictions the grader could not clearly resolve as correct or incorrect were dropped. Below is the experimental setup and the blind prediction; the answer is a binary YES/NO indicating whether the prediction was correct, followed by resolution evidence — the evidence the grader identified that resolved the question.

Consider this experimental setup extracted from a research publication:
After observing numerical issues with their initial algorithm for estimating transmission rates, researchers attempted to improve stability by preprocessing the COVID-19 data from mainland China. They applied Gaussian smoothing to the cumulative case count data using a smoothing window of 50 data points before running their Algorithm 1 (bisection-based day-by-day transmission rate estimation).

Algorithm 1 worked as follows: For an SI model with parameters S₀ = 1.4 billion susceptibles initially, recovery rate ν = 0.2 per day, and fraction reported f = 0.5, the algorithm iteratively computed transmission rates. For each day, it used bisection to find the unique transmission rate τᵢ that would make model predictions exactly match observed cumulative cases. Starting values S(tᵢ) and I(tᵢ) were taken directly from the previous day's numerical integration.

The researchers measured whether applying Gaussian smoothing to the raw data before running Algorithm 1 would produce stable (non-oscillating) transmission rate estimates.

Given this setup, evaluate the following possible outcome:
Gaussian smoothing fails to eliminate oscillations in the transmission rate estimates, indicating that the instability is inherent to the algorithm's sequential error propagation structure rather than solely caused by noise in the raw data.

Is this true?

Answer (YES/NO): YES